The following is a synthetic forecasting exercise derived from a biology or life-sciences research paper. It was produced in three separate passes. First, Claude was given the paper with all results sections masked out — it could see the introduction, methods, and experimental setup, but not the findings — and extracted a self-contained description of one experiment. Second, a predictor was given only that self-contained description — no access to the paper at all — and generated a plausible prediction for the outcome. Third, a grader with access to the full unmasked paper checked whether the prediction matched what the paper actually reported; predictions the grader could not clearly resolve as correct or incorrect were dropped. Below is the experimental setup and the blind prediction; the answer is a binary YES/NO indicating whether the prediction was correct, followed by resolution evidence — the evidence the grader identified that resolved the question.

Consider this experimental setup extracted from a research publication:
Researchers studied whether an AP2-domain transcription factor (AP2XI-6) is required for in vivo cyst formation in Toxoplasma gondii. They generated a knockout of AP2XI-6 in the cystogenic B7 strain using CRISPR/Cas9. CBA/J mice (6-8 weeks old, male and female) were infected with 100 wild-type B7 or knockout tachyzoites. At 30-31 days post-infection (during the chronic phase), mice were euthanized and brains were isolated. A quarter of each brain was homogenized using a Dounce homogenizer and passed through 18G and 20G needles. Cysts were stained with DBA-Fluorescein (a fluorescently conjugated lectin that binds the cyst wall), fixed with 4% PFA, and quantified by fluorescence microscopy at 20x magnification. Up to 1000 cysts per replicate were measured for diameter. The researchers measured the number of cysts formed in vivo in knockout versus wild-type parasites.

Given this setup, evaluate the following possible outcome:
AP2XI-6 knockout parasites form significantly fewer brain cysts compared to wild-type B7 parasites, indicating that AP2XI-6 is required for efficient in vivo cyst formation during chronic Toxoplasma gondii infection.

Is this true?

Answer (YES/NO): YES